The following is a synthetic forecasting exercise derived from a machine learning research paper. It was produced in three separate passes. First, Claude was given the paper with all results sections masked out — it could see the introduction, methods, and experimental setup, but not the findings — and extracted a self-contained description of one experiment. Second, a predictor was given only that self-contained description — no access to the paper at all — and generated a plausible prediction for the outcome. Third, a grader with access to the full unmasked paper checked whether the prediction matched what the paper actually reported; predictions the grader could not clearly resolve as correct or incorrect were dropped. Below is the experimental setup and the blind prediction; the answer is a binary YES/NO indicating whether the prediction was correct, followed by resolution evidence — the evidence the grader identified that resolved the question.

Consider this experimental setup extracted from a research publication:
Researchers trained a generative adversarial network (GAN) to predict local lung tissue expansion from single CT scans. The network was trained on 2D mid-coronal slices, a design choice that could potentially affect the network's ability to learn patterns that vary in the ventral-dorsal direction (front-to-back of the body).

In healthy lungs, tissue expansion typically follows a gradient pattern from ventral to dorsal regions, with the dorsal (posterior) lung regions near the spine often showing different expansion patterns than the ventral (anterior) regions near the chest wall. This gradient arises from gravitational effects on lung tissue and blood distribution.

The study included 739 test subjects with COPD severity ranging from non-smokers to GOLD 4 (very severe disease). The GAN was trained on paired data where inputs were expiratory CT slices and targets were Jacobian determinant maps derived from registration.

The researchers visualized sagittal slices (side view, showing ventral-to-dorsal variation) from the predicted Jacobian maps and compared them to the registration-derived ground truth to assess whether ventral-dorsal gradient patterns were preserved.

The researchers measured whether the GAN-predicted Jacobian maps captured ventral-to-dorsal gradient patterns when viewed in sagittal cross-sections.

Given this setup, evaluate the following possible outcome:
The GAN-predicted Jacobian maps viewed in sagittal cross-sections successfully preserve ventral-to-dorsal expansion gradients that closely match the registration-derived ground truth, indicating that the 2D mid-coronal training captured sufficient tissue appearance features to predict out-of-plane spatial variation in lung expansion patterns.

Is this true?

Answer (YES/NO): YES